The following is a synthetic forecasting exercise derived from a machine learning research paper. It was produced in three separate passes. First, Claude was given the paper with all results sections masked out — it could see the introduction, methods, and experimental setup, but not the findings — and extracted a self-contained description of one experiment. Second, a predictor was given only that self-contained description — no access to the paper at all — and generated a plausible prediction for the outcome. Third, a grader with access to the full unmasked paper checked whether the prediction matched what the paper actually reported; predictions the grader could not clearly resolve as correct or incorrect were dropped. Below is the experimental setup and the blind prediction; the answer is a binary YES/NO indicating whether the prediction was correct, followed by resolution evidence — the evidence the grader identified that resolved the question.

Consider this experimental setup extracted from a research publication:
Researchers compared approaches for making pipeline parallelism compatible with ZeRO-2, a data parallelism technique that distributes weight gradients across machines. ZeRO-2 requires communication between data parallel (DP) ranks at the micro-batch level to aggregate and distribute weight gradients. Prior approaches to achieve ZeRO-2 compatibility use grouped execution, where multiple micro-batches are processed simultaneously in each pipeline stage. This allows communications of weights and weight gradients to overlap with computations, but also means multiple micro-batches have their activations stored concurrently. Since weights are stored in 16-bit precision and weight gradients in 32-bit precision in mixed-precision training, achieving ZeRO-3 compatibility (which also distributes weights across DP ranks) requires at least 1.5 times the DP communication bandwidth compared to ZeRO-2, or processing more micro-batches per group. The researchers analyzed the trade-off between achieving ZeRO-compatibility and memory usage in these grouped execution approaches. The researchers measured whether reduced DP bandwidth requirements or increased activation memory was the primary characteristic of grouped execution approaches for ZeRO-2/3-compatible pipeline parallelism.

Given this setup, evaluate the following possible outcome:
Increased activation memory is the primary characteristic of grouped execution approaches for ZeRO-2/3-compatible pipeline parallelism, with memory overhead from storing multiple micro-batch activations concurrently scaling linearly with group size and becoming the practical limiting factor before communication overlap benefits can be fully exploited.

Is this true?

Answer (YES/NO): NO